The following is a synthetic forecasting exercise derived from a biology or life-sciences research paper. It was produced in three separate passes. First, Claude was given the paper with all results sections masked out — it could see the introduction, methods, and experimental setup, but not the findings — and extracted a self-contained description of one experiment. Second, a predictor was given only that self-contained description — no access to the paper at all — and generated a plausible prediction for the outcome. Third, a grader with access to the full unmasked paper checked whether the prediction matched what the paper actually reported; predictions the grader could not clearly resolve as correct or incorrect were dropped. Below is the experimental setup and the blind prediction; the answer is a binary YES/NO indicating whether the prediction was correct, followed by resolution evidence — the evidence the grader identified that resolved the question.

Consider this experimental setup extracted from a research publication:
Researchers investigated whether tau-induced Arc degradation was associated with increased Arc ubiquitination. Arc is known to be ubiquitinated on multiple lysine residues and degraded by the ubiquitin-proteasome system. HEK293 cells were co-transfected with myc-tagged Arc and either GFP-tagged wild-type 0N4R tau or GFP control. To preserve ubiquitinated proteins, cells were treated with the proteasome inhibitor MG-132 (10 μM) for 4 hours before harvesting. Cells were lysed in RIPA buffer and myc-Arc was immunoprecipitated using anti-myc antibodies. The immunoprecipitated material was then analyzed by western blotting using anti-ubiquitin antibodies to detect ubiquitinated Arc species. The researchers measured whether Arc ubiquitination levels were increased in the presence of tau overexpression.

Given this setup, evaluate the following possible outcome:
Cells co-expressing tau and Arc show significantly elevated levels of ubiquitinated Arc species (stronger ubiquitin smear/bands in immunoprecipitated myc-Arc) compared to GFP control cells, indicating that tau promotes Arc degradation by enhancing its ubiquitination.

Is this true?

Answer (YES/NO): NO